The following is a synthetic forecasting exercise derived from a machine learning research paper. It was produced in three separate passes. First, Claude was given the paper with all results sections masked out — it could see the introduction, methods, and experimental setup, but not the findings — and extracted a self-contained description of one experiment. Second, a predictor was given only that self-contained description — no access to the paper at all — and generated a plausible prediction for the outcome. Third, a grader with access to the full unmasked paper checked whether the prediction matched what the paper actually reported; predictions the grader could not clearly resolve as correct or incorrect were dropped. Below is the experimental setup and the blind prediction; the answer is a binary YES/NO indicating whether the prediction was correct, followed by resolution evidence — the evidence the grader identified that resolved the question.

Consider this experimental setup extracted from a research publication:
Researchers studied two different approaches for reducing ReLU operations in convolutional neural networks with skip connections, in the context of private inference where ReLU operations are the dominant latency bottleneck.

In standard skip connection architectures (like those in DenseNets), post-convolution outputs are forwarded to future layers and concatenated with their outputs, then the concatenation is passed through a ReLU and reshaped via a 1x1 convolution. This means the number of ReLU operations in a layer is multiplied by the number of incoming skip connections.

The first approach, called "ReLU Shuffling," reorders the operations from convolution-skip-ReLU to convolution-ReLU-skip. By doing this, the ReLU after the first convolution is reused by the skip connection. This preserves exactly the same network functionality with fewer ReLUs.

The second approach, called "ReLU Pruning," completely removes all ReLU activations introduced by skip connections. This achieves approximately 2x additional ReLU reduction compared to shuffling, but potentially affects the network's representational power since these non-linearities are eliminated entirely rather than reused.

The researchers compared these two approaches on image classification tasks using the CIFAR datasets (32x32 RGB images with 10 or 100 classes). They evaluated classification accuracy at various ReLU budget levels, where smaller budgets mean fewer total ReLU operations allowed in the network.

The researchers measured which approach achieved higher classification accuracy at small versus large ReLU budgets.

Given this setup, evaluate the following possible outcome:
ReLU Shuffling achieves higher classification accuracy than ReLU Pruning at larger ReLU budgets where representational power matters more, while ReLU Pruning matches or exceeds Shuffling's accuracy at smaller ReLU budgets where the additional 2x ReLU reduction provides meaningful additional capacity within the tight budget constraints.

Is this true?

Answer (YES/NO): YES